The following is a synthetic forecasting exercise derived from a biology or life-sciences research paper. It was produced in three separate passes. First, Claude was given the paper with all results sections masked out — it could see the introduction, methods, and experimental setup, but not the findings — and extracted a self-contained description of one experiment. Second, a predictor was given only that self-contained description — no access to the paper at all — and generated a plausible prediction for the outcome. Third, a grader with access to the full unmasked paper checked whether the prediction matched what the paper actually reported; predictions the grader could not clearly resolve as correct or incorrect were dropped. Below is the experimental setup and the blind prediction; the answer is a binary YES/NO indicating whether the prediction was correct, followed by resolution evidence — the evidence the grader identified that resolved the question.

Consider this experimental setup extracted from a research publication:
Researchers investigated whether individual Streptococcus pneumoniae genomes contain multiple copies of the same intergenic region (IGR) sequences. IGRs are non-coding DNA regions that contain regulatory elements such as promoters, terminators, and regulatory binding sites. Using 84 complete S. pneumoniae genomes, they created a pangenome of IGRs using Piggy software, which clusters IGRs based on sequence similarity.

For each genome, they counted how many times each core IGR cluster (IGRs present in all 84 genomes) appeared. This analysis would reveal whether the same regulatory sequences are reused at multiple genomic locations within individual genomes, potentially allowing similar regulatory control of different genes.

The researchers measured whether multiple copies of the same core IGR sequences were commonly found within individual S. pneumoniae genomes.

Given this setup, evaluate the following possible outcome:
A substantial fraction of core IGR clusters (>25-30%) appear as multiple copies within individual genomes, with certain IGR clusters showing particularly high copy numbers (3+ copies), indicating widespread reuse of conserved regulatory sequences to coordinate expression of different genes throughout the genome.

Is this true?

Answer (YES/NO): NO